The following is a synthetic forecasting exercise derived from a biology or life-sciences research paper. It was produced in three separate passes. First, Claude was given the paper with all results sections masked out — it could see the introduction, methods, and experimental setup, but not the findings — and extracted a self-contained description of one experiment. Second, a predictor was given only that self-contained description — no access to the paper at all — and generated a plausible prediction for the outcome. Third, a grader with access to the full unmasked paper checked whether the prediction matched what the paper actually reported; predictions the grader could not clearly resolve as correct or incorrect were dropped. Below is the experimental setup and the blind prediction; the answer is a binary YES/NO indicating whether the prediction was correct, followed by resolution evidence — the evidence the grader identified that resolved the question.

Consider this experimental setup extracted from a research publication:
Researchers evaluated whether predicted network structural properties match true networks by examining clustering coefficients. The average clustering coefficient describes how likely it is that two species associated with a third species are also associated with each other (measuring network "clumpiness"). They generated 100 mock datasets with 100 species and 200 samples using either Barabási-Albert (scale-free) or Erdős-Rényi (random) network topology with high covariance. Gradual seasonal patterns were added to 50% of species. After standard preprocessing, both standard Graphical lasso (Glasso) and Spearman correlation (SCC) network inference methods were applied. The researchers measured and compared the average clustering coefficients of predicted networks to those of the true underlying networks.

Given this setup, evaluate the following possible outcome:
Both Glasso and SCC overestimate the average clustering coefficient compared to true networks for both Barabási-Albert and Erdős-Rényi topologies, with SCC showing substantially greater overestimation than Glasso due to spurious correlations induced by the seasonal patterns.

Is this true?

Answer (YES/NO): NO